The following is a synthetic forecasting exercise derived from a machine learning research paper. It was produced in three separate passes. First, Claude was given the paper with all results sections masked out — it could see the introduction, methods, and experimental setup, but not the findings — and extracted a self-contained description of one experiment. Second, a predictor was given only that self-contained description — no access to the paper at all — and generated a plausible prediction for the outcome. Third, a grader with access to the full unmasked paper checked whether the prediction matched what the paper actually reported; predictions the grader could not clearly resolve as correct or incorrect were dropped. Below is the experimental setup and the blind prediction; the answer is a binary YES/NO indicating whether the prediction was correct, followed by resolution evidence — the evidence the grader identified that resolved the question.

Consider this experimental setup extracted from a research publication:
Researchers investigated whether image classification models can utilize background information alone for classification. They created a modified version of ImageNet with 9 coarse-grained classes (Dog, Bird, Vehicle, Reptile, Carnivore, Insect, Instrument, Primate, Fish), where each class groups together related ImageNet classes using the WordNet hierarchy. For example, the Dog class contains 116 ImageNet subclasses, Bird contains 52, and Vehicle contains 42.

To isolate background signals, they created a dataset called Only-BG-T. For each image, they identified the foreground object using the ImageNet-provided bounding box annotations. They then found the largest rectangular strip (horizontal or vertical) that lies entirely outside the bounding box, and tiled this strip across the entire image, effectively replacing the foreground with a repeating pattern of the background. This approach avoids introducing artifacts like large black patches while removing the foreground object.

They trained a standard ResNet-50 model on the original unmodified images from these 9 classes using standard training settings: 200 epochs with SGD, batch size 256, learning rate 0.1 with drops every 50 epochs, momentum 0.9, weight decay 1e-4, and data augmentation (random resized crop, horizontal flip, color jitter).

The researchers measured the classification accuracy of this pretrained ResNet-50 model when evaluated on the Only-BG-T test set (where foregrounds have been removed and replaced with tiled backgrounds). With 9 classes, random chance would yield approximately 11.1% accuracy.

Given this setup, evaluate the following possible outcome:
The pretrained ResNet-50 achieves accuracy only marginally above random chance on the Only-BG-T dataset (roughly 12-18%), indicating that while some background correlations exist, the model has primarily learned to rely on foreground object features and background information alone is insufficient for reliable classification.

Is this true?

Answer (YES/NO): NO